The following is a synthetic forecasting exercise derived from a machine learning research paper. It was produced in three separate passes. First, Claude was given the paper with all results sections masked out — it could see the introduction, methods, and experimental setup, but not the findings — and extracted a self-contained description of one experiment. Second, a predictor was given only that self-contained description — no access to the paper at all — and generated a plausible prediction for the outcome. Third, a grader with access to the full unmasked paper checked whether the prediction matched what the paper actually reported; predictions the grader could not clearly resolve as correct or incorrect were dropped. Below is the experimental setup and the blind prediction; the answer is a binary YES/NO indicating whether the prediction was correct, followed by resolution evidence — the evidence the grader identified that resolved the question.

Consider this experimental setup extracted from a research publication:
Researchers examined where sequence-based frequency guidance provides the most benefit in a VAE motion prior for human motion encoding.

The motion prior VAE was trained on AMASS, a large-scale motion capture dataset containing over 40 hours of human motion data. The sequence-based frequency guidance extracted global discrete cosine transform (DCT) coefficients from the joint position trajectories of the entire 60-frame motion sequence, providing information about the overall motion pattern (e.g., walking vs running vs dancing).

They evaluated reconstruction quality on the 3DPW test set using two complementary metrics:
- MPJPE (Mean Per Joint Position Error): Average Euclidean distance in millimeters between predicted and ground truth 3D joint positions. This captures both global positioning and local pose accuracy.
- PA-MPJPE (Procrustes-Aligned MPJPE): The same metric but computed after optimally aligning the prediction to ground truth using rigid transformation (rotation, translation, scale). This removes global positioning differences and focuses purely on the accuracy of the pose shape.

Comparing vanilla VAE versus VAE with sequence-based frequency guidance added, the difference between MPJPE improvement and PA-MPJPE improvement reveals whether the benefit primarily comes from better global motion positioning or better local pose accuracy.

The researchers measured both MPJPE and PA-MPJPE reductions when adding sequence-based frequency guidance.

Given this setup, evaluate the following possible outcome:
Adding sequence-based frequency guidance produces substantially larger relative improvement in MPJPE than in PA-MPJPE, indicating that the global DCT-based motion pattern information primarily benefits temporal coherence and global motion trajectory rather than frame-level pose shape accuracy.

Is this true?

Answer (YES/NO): YES